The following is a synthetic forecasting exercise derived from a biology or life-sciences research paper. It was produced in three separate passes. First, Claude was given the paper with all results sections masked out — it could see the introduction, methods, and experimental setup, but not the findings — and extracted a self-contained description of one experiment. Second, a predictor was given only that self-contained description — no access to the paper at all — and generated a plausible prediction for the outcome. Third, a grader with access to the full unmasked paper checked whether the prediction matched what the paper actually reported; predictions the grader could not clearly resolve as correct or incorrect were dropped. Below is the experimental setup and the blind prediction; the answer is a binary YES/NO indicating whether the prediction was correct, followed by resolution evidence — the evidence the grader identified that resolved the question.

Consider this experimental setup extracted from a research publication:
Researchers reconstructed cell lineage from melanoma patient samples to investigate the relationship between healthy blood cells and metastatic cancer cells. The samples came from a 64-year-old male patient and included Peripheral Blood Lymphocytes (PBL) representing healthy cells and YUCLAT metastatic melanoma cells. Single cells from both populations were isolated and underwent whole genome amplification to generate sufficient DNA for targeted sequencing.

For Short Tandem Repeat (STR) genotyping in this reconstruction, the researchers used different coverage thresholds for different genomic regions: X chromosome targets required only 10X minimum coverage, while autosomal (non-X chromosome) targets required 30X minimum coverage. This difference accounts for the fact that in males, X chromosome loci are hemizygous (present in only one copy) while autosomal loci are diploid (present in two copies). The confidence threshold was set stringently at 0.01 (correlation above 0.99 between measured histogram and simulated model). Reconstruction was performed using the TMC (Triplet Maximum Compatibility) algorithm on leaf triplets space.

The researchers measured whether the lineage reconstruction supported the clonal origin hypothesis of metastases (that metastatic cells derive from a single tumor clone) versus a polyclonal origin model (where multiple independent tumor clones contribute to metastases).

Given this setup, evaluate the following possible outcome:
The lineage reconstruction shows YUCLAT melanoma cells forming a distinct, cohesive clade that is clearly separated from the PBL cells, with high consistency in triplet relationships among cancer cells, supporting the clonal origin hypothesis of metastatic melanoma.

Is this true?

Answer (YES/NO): YES